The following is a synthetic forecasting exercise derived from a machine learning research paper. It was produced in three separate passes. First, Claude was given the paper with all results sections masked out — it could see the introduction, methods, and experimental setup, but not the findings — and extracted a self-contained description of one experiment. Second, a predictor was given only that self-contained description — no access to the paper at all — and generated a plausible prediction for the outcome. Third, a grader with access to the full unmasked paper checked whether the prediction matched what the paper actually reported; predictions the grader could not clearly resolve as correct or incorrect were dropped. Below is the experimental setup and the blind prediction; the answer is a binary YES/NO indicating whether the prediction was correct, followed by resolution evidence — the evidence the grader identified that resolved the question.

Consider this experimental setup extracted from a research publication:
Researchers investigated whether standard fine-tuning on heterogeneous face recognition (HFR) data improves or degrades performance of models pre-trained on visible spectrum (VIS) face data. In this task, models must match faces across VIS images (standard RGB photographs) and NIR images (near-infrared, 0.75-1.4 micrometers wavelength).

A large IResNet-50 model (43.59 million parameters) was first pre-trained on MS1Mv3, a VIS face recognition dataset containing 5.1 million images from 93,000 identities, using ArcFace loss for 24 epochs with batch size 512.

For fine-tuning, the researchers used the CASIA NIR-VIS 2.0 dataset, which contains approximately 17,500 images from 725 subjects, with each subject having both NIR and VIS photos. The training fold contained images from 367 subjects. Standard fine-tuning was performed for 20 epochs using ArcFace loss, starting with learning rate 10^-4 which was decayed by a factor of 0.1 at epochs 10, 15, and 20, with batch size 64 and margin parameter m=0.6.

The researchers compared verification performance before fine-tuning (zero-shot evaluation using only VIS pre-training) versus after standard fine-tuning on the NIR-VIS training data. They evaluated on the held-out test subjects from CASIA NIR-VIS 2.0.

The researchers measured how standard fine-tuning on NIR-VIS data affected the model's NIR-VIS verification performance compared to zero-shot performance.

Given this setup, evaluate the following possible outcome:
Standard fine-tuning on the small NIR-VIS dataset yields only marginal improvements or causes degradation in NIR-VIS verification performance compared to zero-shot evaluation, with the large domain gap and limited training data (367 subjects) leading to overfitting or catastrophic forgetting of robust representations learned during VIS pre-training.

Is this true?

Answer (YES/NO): YES